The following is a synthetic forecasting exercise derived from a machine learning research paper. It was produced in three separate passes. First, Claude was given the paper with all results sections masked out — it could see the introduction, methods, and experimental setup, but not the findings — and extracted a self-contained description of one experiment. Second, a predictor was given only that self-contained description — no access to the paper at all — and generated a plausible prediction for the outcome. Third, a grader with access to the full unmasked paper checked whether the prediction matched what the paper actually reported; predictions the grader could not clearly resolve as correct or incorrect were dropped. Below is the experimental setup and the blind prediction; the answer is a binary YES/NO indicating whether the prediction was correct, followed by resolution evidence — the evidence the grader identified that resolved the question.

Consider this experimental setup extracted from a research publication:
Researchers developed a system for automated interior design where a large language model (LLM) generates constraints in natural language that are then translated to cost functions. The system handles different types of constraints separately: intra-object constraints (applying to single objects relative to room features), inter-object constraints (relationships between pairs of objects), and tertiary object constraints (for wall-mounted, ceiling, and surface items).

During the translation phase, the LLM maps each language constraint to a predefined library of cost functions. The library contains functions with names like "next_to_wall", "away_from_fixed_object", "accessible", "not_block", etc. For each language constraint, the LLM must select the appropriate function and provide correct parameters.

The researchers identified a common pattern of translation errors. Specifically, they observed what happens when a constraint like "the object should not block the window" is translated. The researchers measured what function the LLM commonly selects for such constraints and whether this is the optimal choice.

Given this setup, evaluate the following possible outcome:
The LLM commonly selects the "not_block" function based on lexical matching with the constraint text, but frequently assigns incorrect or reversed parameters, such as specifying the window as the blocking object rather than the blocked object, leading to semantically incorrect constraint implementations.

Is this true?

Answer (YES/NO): NO